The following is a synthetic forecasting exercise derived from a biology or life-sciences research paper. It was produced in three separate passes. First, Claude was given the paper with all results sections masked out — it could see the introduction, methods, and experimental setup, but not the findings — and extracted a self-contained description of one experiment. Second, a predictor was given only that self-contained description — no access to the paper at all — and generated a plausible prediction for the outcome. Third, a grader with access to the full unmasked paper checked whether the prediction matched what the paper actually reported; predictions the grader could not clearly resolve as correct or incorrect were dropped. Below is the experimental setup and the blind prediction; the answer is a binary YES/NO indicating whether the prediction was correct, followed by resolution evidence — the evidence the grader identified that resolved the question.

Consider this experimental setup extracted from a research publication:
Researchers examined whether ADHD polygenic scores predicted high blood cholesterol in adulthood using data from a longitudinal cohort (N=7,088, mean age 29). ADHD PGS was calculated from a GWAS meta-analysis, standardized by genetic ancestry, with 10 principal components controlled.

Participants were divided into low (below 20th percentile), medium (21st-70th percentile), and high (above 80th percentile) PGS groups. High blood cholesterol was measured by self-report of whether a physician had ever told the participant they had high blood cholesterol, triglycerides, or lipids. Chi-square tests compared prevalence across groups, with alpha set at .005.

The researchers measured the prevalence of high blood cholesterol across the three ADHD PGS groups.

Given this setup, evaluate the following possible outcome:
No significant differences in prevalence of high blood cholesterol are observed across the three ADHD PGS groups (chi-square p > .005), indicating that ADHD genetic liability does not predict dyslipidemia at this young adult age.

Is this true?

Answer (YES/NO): YES